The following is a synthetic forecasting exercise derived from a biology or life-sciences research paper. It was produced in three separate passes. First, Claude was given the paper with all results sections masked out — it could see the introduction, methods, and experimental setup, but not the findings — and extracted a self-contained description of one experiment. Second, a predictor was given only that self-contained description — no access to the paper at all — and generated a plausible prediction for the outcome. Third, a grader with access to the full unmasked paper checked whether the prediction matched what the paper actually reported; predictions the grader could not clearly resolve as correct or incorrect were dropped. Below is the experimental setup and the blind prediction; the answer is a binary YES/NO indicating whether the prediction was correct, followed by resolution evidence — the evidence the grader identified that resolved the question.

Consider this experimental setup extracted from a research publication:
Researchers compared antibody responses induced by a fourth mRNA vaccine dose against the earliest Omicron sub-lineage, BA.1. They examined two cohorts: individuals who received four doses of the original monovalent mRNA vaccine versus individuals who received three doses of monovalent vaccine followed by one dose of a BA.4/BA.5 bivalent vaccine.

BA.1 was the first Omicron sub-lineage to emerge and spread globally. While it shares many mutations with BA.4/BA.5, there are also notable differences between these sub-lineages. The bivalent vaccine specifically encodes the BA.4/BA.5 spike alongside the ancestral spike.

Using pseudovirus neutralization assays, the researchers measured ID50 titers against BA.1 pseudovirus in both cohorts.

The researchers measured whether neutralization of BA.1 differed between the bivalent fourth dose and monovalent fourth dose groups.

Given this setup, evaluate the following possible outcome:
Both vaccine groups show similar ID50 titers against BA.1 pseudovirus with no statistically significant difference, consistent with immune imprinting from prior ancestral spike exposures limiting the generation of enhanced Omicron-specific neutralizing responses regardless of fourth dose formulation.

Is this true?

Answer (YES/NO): YES